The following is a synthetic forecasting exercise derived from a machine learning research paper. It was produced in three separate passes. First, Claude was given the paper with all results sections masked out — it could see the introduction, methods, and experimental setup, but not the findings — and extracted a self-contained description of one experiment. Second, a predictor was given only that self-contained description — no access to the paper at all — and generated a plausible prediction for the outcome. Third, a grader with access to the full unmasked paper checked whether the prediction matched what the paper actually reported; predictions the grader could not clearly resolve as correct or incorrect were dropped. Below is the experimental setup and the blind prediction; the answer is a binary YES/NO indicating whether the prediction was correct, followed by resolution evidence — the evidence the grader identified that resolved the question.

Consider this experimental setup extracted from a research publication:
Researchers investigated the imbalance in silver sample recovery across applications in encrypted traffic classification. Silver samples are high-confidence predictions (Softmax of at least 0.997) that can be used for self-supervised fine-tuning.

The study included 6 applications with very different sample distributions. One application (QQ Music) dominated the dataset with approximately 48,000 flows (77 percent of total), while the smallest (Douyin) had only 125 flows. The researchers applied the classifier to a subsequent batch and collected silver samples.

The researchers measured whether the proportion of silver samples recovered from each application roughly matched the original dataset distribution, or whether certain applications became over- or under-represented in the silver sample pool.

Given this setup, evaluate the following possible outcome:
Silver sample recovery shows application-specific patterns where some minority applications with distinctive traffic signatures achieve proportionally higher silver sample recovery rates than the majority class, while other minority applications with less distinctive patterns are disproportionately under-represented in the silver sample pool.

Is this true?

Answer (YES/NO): NO